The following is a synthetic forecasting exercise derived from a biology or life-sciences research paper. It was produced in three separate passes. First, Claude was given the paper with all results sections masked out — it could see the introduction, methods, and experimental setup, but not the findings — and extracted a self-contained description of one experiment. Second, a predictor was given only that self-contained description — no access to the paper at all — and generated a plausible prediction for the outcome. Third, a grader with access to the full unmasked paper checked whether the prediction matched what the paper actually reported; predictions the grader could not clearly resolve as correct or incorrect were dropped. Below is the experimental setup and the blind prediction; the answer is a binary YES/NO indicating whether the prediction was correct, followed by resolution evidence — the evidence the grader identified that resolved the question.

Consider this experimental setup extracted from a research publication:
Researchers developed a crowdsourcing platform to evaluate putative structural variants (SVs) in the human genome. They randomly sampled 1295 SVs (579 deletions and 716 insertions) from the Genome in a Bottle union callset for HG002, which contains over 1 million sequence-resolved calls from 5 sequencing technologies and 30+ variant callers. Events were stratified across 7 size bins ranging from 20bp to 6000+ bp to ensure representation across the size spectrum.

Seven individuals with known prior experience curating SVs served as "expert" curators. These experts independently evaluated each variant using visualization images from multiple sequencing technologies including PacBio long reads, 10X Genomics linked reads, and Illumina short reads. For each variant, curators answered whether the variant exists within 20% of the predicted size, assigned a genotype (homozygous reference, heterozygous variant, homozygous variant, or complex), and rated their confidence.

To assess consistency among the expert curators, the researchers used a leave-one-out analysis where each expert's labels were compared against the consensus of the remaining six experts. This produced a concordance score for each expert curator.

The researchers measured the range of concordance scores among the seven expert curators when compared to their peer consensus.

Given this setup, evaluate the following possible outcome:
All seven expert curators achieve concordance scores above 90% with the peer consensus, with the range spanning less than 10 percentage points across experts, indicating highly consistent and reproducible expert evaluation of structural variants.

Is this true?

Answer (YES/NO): NO